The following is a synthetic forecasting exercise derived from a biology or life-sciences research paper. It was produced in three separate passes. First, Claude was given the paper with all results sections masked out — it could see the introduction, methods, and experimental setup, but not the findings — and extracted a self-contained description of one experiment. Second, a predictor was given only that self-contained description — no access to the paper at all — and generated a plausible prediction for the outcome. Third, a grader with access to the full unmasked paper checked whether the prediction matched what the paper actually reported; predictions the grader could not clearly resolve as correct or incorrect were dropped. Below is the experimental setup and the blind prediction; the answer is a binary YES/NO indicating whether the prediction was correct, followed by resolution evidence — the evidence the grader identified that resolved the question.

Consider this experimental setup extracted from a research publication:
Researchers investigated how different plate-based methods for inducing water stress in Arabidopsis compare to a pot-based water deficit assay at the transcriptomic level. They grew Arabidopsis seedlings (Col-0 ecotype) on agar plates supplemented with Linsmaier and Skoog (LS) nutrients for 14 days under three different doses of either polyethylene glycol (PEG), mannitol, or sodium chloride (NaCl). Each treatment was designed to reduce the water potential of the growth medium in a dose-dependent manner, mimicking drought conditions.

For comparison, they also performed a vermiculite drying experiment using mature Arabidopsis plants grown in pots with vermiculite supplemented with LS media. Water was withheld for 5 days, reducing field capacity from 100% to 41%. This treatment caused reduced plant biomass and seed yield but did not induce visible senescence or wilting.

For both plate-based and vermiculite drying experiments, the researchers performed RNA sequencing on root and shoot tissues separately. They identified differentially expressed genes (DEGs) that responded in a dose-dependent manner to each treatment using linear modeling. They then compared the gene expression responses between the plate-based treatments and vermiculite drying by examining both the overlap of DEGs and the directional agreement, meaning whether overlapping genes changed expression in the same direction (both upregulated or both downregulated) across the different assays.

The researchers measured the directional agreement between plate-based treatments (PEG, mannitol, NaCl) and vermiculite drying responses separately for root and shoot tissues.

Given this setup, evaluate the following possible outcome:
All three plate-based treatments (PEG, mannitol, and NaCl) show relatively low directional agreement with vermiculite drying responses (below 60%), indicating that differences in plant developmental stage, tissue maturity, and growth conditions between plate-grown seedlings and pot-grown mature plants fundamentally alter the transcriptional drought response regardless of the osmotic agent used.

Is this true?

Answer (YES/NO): NO